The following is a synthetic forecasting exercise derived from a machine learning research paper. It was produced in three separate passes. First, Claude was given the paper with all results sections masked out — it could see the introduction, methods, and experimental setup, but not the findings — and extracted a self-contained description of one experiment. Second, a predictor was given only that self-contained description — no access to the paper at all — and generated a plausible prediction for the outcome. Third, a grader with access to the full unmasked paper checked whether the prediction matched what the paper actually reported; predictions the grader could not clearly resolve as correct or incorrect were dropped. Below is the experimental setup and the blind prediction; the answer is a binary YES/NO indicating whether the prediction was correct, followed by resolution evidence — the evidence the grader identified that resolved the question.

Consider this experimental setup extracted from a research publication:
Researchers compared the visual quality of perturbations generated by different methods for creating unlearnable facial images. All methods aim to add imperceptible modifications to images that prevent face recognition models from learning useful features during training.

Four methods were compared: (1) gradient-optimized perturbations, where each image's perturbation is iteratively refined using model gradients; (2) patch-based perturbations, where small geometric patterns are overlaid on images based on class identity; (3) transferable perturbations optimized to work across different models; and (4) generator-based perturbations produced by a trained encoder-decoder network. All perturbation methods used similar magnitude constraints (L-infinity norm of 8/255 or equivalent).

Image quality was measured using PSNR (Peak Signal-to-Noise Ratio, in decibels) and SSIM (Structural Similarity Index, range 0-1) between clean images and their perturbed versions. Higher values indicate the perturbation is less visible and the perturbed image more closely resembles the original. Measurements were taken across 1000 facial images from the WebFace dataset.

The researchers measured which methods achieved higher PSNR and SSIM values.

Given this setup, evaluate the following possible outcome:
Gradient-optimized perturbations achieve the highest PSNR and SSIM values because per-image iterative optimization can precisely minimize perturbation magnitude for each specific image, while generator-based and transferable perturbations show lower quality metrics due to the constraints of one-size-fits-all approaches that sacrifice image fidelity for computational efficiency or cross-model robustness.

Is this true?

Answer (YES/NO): NO